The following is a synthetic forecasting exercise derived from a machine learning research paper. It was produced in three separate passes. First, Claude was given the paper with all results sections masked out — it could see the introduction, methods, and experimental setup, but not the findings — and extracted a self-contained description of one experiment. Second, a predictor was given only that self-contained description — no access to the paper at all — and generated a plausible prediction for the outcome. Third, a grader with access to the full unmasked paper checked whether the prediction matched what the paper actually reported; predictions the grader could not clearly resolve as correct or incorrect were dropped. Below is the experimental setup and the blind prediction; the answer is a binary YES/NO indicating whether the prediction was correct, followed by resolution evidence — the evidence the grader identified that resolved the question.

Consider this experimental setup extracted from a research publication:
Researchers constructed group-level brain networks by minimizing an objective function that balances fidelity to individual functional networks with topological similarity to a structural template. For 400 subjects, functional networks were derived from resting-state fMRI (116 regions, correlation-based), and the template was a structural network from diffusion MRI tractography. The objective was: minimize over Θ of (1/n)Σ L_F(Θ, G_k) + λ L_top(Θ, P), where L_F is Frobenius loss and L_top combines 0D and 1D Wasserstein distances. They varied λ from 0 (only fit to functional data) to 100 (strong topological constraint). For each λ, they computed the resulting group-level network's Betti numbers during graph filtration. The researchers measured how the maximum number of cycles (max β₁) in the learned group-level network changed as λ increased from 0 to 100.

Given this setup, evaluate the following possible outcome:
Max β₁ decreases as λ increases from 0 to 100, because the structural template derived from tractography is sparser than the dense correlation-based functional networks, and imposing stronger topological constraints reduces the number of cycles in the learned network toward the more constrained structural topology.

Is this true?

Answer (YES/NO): YES